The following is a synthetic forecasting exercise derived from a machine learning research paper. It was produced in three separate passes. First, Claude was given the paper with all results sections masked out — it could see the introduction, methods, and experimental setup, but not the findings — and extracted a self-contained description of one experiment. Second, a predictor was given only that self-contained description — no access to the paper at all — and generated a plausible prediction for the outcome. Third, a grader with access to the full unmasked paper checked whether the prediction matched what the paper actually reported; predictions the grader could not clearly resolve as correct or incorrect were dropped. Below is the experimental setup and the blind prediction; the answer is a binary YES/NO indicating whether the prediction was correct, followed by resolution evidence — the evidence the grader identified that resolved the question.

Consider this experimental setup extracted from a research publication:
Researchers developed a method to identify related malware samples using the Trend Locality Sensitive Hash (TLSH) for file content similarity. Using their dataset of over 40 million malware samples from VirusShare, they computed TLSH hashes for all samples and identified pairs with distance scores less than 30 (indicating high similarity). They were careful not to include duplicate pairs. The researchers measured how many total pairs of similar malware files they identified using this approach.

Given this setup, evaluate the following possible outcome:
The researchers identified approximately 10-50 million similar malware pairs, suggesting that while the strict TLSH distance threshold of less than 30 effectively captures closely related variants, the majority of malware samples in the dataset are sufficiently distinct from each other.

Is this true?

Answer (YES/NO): YES